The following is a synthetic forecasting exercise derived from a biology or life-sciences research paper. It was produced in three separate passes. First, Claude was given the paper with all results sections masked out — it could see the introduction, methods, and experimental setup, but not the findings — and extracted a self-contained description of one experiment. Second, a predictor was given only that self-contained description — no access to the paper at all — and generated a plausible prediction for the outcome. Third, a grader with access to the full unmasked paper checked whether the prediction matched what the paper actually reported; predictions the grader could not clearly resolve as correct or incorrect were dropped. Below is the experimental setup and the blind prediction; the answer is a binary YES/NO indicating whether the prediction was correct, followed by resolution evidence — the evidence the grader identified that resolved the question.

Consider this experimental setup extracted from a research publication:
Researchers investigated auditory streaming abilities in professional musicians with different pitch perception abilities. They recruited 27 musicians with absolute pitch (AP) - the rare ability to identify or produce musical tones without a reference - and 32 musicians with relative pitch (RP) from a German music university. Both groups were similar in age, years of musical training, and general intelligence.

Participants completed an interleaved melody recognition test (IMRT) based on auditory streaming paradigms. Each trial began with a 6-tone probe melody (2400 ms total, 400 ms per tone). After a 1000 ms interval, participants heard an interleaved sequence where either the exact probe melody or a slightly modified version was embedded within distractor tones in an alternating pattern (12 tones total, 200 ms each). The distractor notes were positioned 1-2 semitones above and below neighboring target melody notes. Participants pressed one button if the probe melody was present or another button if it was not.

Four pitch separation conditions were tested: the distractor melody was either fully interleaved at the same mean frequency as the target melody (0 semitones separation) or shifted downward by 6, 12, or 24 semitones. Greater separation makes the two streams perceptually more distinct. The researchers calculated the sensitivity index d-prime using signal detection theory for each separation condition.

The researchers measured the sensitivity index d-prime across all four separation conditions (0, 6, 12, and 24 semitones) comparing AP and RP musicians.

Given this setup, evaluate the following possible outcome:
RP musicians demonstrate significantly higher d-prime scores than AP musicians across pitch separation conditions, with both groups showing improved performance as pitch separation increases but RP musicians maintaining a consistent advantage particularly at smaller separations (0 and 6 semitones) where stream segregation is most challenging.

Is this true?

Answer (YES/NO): NO